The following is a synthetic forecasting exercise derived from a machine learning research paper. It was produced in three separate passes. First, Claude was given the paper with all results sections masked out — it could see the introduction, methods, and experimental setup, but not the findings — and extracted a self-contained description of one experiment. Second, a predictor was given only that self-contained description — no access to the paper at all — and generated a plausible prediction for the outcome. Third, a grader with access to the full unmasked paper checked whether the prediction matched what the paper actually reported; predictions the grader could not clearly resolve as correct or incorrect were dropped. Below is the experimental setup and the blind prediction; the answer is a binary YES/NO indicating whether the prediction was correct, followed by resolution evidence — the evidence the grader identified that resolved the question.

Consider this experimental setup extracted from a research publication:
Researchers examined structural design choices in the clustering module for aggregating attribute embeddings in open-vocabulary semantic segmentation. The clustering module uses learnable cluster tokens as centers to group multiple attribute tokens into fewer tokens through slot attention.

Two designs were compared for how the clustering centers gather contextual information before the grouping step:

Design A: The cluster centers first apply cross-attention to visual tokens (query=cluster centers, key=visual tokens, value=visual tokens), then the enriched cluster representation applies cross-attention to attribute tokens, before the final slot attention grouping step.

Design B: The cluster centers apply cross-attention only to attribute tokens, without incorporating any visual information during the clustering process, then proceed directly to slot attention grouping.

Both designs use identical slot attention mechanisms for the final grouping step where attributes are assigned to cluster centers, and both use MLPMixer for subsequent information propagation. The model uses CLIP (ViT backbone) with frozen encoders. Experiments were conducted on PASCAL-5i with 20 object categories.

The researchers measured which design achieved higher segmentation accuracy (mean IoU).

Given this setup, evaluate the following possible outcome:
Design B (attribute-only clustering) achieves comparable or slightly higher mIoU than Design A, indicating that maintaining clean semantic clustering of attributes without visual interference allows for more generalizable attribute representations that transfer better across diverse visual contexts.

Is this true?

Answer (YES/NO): NO